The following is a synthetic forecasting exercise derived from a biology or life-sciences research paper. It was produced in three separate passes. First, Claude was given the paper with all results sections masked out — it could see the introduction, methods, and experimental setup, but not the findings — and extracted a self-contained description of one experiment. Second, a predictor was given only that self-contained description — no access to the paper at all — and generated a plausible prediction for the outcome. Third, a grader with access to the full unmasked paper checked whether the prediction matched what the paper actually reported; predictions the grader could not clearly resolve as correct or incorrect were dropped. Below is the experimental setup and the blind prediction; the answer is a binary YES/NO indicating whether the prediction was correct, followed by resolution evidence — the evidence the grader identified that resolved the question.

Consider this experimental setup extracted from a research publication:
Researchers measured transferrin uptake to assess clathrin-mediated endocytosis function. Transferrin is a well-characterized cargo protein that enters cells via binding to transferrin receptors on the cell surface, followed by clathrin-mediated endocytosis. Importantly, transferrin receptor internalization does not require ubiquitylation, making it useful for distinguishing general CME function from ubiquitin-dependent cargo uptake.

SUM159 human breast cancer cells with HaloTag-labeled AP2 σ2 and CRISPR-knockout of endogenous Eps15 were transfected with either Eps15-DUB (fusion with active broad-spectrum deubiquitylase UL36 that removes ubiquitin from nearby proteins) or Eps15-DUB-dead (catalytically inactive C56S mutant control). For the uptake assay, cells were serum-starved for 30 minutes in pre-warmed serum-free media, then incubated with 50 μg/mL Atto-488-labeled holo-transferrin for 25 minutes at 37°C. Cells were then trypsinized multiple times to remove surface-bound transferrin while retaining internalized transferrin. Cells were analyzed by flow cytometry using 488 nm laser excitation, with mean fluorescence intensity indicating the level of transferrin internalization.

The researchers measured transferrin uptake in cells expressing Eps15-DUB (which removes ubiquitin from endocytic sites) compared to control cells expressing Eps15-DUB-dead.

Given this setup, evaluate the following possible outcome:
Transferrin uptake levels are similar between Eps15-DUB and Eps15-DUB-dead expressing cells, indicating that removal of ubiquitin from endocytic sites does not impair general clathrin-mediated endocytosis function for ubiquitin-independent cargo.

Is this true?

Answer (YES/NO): NO